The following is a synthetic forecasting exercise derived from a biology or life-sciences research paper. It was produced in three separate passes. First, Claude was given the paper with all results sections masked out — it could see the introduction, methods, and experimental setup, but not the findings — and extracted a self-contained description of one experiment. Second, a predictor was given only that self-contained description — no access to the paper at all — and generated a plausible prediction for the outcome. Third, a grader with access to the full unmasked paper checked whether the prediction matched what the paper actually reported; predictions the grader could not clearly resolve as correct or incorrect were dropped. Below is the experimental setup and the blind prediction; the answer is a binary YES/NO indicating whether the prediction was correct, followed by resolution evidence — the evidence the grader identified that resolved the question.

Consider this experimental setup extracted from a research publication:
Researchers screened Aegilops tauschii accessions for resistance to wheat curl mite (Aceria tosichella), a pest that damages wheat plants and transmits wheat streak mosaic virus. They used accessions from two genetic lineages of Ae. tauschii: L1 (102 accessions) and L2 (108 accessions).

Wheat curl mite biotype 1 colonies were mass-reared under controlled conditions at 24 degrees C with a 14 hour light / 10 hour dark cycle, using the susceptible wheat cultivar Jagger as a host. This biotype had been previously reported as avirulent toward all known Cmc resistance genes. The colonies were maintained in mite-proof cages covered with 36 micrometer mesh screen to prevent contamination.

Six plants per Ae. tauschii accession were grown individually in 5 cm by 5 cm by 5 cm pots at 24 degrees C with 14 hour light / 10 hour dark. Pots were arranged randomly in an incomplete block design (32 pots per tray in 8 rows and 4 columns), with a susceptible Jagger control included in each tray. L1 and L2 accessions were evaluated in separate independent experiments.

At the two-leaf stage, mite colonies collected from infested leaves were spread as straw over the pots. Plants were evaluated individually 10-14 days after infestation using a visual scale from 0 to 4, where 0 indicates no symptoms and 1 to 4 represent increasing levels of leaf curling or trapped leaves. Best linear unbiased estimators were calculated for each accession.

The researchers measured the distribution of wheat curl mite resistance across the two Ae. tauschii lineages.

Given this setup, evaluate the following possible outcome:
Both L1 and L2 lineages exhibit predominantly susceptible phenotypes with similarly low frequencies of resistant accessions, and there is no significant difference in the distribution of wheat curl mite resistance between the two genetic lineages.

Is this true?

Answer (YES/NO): NO